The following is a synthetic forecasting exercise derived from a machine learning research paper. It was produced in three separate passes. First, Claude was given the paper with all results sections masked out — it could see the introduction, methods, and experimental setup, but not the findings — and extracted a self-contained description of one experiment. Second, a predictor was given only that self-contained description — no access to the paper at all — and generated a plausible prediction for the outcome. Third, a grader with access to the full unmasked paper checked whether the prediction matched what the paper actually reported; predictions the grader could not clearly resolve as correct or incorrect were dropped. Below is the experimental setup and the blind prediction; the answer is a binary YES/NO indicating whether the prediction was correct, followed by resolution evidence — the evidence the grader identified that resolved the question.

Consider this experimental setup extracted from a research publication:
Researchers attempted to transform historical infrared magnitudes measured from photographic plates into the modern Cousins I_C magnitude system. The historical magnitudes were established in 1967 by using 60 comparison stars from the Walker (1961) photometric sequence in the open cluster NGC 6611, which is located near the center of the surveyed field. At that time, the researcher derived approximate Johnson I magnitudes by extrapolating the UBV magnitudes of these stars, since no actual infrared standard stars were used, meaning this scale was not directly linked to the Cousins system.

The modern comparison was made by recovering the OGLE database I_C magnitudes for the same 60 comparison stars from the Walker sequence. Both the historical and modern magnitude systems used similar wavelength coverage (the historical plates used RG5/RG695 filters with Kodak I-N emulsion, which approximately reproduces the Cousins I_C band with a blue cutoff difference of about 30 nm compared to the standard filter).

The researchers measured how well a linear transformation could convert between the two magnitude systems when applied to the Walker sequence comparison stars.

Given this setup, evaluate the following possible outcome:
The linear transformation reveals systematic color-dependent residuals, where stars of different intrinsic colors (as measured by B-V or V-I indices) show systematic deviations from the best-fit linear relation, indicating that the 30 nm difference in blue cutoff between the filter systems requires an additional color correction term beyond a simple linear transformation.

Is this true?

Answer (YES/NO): NO